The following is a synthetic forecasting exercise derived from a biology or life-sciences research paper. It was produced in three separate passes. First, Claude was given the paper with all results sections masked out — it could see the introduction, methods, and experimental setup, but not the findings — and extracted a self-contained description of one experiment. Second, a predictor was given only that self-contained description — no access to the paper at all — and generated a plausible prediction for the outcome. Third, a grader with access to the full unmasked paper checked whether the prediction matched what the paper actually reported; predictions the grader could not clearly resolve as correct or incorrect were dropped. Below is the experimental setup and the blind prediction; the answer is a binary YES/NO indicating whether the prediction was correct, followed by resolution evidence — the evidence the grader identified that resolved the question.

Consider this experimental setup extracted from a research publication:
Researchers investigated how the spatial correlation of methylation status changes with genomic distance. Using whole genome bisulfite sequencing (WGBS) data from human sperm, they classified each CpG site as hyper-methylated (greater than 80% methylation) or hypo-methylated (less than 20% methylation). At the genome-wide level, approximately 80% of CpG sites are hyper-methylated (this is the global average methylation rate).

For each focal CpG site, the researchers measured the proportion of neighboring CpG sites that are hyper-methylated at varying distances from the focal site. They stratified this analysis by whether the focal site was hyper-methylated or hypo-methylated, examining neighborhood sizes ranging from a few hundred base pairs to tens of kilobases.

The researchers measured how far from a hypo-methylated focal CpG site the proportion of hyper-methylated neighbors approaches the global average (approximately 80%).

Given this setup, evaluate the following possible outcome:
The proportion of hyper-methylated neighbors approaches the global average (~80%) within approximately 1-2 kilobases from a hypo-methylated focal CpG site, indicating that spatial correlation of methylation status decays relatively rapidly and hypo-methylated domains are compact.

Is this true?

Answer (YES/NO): NO